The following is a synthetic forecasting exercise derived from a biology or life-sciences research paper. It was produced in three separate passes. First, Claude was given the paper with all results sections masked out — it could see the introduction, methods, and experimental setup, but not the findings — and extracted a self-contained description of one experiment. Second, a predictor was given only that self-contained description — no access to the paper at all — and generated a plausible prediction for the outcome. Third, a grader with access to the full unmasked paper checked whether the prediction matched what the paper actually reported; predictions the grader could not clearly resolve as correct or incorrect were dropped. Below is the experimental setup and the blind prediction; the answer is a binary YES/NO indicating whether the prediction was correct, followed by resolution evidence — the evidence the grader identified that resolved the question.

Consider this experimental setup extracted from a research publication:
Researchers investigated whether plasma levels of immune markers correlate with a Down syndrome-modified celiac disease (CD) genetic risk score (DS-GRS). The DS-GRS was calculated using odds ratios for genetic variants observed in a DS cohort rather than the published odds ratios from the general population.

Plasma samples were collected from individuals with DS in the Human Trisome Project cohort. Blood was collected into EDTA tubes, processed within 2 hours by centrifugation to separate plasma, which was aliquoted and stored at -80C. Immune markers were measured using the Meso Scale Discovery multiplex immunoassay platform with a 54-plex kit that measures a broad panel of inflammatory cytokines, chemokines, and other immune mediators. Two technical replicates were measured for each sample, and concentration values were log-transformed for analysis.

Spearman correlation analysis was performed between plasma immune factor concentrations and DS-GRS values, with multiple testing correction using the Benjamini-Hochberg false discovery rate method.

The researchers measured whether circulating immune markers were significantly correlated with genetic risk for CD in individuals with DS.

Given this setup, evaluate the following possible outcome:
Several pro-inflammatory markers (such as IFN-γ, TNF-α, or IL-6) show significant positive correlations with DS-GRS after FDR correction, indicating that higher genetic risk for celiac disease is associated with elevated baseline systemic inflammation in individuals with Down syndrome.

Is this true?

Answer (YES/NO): NO